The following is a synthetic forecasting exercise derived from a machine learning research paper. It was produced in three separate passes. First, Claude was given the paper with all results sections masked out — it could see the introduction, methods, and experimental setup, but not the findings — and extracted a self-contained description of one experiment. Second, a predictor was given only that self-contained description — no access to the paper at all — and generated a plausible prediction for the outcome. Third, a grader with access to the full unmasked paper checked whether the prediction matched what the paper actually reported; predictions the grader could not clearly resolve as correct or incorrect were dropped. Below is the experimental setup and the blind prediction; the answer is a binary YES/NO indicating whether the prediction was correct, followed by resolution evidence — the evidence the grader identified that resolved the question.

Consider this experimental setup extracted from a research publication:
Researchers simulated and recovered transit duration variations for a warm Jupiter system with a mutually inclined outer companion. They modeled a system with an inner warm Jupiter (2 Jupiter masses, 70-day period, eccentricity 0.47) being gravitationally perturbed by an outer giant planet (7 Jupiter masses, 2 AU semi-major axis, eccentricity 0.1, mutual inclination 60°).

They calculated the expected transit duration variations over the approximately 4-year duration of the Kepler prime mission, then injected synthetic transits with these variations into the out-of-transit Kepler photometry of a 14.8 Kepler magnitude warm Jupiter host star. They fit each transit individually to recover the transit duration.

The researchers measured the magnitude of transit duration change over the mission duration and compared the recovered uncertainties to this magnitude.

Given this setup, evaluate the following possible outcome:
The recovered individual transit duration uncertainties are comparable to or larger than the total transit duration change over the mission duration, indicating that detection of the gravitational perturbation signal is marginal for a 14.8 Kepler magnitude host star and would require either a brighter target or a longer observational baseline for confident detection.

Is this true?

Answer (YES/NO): NO